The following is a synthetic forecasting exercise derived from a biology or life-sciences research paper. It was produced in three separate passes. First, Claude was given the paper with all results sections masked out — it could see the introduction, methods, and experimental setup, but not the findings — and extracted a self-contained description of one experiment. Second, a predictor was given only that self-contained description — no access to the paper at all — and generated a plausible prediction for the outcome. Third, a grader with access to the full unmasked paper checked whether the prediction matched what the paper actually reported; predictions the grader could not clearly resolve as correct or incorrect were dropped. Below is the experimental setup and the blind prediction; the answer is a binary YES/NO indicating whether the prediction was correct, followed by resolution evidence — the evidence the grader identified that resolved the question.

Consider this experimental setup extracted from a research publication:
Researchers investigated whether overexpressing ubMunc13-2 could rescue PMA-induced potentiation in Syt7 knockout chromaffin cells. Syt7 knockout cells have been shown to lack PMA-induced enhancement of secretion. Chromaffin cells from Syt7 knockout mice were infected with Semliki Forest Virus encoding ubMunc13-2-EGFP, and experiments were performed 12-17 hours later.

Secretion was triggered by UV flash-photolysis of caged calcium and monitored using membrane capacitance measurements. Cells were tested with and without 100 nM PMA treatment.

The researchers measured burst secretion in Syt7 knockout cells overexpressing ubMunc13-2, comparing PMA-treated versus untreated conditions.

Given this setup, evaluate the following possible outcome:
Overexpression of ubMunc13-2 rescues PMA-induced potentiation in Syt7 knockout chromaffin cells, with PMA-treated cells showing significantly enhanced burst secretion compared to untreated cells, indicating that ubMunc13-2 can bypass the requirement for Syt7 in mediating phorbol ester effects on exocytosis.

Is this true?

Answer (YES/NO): NO